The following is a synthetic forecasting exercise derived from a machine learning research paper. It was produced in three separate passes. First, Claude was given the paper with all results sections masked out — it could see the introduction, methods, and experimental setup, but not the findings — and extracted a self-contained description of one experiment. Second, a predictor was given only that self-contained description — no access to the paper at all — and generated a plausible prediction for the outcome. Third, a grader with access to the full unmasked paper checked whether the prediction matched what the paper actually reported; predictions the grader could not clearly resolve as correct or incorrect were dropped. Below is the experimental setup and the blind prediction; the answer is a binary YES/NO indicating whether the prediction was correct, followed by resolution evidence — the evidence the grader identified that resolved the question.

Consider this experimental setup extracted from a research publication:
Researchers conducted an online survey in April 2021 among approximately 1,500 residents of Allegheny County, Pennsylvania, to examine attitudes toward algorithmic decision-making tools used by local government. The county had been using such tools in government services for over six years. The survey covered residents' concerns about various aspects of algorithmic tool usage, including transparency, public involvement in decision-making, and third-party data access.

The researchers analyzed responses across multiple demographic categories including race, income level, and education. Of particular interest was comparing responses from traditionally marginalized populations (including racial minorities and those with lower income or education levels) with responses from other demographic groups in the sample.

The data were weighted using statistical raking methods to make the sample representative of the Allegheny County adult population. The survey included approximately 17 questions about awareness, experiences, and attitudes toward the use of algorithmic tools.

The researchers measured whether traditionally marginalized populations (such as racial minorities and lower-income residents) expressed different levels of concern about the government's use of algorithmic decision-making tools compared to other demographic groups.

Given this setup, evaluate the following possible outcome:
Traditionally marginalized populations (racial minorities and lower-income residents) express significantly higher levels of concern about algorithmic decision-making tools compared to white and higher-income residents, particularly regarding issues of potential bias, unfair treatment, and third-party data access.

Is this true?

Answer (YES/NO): NO